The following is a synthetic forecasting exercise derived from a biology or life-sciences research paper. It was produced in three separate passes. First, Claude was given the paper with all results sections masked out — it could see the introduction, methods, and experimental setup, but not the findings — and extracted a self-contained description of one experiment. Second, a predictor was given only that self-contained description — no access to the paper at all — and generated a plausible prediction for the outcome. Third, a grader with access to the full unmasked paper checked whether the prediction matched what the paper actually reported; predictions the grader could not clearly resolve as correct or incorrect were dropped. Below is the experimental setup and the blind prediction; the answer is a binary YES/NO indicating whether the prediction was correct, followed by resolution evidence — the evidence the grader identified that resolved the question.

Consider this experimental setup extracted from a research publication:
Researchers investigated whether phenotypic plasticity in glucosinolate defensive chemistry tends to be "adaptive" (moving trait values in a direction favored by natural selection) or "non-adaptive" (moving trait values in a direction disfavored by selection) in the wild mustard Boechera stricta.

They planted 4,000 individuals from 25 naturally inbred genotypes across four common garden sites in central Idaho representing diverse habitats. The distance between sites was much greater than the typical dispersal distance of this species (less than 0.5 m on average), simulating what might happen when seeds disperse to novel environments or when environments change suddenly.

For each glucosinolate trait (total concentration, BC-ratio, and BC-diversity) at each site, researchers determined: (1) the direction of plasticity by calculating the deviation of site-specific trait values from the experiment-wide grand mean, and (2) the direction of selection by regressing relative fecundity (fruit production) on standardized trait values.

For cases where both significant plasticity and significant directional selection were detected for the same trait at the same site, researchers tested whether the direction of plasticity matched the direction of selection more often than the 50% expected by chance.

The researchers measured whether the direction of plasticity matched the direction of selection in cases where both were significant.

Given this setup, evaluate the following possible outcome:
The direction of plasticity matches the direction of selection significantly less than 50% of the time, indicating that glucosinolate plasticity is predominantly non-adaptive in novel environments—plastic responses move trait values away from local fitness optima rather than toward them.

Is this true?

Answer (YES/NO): NO